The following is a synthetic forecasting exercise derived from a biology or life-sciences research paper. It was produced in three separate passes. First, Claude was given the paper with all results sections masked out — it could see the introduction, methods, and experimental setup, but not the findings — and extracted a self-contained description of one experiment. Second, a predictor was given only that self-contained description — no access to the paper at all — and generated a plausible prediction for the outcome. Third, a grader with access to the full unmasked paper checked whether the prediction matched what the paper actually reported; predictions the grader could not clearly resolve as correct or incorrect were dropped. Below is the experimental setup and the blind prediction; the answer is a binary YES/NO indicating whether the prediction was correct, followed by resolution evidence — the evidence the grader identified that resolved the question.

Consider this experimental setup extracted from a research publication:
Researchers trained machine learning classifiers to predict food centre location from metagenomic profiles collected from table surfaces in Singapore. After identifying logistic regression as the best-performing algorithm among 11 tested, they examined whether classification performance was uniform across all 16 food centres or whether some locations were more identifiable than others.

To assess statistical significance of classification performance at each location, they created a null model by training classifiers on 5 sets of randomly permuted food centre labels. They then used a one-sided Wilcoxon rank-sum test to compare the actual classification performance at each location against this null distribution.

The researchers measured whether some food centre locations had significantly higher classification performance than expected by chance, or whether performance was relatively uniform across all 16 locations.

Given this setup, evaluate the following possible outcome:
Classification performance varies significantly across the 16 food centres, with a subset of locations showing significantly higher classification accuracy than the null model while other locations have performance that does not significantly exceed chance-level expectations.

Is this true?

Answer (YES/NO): YES